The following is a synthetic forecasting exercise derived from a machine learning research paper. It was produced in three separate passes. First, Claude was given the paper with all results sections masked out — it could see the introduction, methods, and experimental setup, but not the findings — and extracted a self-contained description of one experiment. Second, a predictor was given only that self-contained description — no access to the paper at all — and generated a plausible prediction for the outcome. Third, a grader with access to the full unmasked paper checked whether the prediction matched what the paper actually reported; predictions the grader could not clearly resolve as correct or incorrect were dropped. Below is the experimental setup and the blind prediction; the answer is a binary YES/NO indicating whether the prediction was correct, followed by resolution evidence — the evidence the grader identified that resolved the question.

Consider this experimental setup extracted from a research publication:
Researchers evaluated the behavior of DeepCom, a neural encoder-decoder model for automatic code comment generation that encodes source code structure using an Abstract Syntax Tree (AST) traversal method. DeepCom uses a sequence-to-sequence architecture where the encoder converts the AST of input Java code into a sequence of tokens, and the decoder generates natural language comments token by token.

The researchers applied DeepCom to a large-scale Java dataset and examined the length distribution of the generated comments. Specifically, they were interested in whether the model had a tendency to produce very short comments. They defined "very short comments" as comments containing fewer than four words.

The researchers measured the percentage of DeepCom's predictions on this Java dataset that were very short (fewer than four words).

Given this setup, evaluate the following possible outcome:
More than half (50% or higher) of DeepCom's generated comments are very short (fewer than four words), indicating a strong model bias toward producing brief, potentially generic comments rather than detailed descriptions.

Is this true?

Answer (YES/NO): NO